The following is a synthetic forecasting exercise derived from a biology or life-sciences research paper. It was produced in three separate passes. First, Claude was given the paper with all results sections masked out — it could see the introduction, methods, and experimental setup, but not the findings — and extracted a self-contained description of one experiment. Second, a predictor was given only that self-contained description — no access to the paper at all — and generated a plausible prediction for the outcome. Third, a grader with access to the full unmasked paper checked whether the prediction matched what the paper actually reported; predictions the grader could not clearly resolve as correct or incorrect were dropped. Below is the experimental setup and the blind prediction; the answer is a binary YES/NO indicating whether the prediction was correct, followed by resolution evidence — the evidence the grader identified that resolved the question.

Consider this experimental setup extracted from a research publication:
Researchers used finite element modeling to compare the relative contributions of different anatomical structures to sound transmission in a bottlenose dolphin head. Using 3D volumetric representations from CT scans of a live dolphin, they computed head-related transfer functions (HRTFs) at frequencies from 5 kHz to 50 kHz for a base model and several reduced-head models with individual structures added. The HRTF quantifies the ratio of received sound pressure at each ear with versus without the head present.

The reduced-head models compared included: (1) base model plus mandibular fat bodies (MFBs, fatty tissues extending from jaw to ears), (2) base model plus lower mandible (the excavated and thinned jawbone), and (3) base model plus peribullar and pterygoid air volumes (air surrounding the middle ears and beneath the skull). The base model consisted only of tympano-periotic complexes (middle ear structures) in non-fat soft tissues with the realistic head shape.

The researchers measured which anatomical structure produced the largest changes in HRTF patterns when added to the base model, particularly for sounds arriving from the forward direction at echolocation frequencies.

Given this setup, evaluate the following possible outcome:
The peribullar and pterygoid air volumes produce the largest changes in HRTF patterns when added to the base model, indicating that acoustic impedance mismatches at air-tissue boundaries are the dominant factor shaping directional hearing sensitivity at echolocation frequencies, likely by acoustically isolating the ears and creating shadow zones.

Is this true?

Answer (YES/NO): NO